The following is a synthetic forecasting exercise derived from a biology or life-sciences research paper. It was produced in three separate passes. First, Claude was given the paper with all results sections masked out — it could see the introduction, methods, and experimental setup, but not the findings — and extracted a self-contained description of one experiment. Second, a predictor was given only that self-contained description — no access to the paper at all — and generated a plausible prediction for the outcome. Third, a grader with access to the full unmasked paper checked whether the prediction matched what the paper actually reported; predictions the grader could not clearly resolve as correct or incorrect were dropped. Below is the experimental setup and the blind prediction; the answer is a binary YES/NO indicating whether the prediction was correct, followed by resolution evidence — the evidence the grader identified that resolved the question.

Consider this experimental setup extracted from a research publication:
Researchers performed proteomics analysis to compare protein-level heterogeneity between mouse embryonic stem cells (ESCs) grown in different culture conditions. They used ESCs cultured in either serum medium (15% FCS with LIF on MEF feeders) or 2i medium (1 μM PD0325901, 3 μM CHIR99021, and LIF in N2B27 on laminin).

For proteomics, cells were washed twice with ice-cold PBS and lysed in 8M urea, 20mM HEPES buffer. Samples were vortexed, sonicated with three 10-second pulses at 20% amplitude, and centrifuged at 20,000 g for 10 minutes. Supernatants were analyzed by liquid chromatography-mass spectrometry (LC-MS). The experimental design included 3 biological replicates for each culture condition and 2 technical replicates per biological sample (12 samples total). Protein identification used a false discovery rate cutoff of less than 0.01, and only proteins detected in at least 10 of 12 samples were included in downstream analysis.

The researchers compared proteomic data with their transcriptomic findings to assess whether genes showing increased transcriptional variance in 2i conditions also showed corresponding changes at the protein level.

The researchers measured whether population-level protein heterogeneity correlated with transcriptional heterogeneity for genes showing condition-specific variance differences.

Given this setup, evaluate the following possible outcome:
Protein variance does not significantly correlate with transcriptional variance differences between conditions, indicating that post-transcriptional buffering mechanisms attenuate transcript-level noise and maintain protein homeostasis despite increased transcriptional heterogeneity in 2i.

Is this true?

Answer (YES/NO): NO